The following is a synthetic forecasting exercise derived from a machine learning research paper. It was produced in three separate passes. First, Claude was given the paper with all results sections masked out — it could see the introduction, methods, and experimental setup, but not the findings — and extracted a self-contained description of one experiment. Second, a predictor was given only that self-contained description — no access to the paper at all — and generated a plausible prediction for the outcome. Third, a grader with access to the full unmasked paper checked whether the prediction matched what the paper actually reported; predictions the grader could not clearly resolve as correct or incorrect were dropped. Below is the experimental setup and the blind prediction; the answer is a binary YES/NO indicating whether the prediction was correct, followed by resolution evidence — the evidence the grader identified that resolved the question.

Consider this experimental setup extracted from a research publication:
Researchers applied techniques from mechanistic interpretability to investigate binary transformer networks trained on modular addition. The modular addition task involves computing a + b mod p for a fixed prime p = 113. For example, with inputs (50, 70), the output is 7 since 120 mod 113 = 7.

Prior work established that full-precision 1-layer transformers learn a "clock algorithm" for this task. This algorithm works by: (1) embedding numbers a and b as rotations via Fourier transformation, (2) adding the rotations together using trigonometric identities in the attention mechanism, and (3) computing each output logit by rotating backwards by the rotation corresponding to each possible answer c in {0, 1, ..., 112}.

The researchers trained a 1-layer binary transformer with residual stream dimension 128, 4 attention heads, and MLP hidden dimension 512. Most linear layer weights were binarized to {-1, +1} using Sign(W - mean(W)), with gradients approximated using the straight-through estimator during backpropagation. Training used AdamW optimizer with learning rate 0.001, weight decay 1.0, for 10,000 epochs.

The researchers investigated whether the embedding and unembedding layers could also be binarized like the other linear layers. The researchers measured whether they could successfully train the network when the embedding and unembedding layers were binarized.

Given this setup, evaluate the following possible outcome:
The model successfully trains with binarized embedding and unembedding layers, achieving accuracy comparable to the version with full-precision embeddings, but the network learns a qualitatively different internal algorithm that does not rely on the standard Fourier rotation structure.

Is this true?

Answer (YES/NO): NO